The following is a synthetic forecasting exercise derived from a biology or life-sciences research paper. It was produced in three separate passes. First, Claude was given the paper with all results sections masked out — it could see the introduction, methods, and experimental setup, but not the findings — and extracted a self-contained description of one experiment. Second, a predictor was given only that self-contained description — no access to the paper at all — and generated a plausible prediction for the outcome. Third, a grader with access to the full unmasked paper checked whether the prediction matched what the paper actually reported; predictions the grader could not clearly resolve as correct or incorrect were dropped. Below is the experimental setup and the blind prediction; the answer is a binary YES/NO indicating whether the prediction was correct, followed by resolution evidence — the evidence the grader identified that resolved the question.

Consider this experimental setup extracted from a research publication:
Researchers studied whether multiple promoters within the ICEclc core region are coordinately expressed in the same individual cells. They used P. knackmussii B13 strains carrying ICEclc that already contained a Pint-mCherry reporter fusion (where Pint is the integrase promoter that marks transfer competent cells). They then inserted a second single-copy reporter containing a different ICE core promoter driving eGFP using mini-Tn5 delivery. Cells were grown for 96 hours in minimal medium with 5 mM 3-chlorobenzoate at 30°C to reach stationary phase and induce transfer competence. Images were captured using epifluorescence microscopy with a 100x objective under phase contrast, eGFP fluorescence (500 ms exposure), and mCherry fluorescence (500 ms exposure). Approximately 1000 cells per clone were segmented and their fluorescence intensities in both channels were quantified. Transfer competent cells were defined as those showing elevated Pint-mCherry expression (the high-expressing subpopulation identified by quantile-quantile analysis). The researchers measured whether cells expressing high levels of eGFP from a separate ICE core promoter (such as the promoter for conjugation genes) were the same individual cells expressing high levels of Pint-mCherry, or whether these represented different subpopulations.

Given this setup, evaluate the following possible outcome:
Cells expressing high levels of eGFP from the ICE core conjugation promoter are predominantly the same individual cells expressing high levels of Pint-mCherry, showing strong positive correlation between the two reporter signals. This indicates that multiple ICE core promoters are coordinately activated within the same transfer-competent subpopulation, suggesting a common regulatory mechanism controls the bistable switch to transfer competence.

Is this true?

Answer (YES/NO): YES